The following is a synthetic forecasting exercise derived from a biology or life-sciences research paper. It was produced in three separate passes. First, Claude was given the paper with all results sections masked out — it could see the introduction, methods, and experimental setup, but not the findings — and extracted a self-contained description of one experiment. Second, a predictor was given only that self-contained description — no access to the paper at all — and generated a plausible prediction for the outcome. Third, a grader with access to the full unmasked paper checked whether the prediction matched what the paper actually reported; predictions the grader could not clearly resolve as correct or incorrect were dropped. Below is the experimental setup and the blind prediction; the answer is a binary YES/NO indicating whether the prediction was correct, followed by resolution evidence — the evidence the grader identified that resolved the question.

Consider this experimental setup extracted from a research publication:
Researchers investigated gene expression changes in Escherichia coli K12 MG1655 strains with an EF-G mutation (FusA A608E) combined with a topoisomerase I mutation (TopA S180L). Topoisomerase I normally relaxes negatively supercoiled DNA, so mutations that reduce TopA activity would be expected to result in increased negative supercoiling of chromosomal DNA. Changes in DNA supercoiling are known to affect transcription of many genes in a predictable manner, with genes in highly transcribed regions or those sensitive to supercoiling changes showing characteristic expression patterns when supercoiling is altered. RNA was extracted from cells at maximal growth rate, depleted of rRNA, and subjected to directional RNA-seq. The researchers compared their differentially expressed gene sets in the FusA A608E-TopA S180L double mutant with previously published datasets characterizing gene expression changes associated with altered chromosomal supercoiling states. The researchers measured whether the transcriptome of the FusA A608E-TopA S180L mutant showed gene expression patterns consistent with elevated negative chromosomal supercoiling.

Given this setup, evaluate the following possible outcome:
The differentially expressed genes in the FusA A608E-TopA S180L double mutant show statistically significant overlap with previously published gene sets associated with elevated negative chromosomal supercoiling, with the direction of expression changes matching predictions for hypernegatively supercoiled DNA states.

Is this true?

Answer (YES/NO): NO